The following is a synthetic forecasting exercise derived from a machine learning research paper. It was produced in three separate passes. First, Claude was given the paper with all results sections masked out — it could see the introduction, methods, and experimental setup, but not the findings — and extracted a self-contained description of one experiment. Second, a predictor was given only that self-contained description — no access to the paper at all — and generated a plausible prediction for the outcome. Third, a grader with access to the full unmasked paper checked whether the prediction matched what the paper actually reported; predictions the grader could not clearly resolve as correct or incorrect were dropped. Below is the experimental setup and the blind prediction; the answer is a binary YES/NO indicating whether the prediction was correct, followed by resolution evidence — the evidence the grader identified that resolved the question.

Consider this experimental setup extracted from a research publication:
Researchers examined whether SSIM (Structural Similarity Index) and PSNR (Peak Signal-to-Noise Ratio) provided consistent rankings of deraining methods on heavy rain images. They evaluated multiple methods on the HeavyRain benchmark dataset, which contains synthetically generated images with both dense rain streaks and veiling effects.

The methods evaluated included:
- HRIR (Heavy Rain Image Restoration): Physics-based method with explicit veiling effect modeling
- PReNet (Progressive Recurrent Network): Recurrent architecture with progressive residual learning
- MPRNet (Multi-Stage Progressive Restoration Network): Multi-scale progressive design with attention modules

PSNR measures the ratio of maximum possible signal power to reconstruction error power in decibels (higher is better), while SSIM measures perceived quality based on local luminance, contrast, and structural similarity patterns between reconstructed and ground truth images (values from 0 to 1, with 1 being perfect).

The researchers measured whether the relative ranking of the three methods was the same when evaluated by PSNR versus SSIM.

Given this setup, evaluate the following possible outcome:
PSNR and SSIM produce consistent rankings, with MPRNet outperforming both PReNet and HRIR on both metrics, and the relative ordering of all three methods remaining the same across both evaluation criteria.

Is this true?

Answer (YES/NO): YES